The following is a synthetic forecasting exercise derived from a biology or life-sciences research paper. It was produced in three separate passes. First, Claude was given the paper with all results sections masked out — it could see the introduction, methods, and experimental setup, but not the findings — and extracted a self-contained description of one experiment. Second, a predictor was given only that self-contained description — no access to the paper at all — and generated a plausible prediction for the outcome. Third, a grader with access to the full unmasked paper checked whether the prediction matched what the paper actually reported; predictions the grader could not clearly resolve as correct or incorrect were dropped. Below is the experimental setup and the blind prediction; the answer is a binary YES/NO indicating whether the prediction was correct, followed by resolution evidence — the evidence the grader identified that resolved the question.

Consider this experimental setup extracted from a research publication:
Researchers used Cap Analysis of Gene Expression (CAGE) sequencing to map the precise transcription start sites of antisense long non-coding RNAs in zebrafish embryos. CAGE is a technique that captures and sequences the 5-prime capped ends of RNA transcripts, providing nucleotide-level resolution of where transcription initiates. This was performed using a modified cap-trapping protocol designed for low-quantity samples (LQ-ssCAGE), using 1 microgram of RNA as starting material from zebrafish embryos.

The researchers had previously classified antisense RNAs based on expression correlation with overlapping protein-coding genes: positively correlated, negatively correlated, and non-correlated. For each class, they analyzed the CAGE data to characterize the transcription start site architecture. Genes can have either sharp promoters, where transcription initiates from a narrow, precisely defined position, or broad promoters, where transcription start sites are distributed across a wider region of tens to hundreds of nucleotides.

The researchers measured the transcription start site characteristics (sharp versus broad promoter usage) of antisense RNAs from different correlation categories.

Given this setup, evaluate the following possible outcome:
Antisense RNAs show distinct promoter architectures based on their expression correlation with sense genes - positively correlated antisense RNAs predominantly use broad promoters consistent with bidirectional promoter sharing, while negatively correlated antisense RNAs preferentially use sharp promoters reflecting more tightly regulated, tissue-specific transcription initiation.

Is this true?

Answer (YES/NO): YES